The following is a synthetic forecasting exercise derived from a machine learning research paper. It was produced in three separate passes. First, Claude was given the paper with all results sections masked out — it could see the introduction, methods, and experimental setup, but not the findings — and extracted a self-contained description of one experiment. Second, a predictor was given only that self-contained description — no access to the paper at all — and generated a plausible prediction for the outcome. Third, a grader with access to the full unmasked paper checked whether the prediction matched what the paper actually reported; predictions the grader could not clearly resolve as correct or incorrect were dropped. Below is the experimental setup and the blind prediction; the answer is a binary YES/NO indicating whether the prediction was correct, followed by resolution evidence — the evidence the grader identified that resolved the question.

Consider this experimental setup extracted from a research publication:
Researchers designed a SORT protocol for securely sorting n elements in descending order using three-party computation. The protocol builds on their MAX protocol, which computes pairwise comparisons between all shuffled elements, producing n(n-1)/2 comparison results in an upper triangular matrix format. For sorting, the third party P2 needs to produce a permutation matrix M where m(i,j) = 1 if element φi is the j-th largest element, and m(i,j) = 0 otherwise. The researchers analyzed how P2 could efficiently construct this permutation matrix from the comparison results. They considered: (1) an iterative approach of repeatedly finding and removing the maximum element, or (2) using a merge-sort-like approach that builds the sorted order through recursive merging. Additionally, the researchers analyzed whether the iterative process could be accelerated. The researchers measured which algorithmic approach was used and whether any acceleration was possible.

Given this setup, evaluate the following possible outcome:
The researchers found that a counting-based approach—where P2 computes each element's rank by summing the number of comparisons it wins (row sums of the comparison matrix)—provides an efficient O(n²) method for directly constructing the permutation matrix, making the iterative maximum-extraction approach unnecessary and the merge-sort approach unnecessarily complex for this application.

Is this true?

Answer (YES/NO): NO